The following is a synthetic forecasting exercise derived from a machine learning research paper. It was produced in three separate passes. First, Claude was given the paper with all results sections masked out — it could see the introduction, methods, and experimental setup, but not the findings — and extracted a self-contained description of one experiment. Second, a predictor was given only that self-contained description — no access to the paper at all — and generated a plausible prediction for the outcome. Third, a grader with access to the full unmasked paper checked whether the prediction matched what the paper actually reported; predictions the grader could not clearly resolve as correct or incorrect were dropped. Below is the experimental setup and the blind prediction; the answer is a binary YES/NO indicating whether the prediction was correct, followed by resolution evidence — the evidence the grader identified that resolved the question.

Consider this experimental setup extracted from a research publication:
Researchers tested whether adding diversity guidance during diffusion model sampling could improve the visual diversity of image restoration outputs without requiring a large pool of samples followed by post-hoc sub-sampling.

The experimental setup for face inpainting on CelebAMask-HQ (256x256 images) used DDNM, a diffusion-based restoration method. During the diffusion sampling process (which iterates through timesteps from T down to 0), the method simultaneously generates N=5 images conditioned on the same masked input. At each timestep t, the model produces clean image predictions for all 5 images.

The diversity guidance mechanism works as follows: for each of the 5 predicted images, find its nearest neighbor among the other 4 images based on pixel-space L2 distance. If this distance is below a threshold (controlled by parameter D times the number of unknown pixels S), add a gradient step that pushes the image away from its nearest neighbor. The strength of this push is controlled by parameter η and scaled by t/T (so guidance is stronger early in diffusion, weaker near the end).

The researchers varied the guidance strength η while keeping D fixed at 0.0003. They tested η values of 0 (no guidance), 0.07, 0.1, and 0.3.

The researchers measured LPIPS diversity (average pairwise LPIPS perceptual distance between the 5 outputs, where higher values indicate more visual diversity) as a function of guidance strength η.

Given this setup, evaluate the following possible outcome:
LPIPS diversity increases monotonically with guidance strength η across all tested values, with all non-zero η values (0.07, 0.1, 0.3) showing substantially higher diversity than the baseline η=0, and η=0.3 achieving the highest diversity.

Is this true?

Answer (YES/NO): YES